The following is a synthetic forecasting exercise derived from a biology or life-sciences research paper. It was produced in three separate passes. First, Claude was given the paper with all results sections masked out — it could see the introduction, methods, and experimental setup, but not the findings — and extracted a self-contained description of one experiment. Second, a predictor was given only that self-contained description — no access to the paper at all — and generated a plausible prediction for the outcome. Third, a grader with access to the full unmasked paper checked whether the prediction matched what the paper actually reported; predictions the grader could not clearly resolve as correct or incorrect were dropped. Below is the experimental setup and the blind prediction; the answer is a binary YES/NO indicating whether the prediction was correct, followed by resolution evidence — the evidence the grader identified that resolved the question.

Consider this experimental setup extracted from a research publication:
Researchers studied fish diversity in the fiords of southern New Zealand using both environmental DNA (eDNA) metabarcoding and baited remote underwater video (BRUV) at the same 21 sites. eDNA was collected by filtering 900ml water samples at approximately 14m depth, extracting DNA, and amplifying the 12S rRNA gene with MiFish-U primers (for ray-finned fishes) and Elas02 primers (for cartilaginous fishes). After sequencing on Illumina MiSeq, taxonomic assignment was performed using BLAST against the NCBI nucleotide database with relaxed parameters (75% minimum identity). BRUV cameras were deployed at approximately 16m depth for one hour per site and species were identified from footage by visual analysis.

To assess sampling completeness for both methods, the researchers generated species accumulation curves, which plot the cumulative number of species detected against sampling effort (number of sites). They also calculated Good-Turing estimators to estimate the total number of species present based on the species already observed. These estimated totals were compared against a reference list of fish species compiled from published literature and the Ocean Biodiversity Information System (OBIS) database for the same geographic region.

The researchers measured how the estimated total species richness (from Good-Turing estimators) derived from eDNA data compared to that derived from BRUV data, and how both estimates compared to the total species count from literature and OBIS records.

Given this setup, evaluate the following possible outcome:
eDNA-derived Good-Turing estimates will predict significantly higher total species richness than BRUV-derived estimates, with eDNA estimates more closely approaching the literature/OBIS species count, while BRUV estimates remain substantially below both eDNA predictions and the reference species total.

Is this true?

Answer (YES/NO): YES